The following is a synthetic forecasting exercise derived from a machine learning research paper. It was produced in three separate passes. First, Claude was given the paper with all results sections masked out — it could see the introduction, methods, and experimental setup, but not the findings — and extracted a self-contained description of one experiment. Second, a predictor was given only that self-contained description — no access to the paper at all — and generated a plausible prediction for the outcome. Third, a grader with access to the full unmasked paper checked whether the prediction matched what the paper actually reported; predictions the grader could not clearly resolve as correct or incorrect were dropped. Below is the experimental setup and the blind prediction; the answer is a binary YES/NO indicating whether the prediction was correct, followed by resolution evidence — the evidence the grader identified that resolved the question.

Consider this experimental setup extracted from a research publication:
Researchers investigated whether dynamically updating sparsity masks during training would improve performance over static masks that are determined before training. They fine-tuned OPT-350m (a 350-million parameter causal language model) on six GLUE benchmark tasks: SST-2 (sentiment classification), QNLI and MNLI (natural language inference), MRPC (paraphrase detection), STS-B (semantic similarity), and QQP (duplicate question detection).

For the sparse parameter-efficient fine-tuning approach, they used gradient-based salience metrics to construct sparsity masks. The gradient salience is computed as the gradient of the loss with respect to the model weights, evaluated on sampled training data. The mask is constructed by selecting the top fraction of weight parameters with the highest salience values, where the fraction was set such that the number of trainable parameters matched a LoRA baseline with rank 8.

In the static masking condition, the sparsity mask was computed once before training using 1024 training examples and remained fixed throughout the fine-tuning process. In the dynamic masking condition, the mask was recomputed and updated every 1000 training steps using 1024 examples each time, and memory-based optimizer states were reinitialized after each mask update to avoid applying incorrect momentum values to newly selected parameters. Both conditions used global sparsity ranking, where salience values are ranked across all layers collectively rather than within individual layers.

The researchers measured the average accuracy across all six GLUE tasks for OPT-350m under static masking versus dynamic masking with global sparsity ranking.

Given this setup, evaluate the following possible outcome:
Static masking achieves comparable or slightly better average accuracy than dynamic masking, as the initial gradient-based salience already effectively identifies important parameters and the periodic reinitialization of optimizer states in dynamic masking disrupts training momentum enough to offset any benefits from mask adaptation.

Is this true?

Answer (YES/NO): YES